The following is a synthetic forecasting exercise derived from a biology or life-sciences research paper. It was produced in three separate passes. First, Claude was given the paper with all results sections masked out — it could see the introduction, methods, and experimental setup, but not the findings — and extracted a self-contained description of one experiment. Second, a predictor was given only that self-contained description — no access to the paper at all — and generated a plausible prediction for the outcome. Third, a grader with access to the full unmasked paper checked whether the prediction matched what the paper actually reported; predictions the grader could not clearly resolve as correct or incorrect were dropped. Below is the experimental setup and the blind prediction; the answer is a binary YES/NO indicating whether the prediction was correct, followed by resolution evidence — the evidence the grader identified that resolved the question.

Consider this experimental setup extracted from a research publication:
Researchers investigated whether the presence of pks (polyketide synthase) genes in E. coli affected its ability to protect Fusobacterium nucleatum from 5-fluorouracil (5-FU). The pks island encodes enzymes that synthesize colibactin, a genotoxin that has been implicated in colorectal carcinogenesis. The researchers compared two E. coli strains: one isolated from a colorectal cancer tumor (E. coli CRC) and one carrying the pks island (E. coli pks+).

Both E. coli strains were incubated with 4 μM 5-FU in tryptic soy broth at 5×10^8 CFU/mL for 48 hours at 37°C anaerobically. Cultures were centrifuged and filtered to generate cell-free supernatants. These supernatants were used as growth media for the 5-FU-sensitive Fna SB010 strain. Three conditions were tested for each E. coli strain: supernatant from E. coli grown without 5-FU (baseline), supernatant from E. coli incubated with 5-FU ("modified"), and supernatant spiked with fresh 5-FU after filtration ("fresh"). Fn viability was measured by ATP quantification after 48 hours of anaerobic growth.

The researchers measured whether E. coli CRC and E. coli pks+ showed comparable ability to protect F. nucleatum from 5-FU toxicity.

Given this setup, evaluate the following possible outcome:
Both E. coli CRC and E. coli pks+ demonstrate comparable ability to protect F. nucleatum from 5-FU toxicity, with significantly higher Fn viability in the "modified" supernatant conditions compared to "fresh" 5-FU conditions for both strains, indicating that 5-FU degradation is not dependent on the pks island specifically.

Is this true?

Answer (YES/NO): YES